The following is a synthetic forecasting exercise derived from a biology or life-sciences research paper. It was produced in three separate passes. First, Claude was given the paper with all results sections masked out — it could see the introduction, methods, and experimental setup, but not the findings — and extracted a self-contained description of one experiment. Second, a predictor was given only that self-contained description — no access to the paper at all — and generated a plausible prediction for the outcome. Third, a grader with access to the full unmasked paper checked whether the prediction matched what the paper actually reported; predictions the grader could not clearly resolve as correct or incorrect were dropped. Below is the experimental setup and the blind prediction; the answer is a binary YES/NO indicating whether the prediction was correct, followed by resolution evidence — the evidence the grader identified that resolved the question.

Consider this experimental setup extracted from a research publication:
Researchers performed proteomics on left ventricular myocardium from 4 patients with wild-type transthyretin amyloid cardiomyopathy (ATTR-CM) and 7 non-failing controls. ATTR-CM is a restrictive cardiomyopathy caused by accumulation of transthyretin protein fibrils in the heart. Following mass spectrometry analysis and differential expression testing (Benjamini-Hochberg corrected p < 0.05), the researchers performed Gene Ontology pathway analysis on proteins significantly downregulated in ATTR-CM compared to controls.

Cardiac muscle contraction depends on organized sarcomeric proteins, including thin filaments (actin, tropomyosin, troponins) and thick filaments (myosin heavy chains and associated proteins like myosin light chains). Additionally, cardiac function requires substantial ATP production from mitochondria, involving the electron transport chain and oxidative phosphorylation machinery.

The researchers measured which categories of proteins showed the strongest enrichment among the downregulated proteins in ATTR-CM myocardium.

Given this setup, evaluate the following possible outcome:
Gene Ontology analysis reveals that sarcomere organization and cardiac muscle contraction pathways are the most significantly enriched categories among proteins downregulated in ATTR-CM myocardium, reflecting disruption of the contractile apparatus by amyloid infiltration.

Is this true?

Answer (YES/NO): NO